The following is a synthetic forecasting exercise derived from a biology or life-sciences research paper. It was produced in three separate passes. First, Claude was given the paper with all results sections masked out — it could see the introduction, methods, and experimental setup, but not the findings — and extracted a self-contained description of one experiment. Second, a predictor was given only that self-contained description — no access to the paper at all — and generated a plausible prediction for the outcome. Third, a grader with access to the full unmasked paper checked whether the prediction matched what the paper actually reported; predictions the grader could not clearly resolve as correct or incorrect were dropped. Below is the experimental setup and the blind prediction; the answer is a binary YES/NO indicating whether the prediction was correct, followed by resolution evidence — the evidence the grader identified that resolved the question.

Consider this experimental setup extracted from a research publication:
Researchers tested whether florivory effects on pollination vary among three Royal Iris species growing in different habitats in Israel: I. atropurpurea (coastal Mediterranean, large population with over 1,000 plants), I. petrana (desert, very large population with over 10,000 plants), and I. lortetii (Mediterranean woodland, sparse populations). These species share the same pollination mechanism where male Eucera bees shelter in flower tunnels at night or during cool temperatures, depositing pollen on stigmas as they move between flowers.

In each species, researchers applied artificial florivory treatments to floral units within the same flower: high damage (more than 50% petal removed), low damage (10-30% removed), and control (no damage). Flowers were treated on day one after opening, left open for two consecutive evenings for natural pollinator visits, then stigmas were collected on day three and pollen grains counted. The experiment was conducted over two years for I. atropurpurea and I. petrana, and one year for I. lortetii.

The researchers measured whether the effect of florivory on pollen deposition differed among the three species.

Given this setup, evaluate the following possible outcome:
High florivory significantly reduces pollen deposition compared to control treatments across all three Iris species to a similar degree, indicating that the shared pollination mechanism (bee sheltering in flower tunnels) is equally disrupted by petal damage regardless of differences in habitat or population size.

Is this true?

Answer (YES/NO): NO